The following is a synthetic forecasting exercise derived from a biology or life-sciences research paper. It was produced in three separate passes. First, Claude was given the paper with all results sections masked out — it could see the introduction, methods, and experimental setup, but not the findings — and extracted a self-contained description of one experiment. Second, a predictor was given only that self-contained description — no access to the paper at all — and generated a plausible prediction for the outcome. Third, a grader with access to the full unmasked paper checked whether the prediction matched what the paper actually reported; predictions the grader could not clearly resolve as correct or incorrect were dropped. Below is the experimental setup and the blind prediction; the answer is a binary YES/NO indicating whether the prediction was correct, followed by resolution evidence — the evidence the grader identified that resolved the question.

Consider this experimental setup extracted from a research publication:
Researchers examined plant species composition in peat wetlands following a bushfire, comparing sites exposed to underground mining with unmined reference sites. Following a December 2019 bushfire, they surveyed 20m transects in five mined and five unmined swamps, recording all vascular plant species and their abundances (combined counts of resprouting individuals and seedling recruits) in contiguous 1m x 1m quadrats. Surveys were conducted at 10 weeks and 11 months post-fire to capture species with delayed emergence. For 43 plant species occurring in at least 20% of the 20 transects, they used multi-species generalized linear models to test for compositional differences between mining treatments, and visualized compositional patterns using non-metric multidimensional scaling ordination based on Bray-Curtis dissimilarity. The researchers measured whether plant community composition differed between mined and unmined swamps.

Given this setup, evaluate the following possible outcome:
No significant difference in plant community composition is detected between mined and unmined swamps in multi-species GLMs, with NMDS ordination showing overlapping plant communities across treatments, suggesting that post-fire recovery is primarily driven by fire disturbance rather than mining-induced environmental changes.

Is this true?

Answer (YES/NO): NO